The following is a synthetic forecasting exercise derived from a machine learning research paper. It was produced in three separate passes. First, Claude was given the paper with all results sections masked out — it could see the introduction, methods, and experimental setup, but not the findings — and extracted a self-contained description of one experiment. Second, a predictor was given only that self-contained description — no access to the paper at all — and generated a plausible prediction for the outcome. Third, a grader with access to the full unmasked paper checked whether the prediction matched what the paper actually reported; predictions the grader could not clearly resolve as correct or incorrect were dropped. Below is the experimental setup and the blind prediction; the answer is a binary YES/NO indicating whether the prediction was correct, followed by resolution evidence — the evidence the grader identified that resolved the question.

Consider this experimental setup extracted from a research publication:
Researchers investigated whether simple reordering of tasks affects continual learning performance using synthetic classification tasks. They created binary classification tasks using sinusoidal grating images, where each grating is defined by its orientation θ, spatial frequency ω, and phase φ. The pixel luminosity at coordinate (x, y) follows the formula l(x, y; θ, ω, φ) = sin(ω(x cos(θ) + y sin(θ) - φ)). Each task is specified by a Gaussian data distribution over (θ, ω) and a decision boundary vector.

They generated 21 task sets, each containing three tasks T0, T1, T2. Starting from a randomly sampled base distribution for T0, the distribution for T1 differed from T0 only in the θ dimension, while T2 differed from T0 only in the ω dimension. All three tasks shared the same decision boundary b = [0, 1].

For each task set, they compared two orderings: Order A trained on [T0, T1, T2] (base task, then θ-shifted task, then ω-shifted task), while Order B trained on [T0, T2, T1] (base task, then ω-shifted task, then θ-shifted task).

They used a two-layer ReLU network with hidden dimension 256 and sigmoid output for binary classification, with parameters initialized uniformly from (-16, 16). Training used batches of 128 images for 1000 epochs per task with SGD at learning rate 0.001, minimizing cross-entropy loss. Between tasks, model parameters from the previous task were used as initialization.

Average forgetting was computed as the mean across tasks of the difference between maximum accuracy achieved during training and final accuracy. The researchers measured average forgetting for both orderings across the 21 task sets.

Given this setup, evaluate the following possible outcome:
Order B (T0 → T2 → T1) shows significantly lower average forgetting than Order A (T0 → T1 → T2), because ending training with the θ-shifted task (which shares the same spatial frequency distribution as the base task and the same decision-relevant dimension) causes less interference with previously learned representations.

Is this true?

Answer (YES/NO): YES